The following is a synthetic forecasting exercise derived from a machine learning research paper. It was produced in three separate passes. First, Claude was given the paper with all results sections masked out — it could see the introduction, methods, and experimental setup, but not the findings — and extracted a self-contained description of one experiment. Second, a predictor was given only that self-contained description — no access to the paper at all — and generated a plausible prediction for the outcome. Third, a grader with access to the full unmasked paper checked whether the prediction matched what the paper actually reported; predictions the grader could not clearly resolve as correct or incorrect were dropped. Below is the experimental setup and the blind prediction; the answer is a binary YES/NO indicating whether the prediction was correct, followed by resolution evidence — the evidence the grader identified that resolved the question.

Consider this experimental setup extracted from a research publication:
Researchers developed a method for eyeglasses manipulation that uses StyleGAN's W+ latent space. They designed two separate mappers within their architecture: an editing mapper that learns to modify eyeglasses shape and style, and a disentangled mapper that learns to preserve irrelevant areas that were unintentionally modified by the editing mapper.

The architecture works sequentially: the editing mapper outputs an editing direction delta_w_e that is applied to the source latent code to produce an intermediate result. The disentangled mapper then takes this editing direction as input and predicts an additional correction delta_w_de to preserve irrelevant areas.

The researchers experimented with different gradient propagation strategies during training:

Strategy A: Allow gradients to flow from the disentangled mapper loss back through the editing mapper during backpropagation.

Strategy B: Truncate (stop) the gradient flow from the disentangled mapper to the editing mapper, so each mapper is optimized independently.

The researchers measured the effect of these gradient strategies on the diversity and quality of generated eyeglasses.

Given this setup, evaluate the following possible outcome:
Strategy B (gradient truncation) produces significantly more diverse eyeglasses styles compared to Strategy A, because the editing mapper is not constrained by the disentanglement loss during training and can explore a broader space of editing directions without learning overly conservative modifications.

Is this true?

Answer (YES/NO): YES